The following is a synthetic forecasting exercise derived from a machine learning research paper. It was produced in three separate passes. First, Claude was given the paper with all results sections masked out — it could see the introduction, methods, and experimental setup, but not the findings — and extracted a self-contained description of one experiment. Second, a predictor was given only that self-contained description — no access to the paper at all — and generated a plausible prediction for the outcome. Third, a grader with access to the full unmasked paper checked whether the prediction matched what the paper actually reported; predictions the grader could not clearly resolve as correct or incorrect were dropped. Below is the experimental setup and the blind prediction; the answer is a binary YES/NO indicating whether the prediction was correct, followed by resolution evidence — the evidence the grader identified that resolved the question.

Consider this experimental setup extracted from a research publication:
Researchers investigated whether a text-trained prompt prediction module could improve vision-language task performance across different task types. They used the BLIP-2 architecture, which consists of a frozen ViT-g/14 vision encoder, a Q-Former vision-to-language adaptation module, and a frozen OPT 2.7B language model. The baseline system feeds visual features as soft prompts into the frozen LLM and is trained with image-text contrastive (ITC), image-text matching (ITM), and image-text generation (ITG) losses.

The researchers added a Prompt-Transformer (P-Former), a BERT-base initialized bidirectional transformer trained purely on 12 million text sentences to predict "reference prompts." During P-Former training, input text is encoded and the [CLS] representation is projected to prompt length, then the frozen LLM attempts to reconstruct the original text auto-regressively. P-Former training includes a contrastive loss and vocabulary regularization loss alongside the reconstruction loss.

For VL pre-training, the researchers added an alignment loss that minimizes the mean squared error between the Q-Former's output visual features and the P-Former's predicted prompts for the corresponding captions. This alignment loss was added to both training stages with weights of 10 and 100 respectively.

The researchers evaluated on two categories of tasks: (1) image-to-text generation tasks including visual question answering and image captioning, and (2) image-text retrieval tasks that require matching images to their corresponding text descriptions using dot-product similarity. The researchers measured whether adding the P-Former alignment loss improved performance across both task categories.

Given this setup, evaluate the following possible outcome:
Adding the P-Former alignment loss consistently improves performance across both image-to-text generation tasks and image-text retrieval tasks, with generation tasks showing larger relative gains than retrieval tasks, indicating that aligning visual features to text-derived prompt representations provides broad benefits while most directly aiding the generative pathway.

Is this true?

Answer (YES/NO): NO